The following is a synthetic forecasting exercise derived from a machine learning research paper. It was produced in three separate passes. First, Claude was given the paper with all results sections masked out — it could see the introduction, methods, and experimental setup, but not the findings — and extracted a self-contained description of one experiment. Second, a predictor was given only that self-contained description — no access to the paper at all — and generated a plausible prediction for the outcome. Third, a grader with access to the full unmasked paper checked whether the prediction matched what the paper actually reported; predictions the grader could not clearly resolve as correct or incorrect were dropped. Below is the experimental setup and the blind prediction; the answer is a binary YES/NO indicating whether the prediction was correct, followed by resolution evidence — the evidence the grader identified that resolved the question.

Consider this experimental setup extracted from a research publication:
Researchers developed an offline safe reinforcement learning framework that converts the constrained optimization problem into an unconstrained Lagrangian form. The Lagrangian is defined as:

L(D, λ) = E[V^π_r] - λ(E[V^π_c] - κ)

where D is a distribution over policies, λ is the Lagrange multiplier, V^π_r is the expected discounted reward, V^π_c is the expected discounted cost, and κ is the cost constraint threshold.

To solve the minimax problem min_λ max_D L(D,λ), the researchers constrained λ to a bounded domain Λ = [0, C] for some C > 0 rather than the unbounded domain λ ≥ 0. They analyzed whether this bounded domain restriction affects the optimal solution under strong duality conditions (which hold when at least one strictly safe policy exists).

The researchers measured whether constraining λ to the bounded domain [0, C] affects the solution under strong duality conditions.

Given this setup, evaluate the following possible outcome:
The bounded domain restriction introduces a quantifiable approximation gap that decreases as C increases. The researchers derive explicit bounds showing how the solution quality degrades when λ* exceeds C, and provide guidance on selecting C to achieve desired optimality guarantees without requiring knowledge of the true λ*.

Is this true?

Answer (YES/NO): NO